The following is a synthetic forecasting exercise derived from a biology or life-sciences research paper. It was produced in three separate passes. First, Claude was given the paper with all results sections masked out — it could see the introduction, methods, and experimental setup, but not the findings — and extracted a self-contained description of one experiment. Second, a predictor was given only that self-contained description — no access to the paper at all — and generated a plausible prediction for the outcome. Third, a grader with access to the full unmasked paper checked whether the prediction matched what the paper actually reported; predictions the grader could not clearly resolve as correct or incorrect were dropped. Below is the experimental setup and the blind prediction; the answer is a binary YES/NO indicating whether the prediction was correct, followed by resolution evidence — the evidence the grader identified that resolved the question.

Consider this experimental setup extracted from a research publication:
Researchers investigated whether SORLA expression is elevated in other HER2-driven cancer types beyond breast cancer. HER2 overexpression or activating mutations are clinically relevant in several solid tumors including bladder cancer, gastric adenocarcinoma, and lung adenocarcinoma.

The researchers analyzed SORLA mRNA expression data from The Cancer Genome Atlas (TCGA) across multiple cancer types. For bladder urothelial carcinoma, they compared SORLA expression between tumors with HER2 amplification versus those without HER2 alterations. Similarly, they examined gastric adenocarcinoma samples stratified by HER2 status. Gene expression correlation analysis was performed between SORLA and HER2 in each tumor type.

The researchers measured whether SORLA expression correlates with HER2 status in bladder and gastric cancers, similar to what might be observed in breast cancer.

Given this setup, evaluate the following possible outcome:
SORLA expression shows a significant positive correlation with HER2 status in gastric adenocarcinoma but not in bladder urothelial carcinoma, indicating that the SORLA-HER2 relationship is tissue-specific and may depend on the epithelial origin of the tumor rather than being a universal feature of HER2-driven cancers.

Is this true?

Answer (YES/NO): NO